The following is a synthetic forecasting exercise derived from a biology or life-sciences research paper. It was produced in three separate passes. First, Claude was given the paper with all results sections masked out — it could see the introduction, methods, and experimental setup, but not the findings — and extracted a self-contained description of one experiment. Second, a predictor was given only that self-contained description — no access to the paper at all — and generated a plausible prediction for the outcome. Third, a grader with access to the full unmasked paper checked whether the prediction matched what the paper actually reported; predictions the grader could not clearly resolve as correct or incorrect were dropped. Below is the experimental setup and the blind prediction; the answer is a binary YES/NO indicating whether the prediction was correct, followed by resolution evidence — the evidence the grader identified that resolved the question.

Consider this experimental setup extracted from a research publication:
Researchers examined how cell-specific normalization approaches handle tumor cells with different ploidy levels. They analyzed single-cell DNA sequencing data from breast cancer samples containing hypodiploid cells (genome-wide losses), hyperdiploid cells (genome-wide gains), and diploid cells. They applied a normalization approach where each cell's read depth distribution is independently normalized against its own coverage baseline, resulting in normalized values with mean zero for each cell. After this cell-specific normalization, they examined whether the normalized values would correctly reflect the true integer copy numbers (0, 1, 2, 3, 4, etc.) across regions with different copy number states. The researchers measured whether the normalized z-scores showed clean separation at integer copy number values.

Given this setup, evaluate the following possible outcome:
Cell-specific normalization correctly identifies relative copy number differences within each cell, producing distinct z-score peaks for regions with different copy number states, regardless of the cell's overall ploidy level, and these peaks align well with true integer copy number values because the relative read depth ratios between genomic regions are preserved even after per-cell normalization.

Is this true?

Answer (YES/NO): NO